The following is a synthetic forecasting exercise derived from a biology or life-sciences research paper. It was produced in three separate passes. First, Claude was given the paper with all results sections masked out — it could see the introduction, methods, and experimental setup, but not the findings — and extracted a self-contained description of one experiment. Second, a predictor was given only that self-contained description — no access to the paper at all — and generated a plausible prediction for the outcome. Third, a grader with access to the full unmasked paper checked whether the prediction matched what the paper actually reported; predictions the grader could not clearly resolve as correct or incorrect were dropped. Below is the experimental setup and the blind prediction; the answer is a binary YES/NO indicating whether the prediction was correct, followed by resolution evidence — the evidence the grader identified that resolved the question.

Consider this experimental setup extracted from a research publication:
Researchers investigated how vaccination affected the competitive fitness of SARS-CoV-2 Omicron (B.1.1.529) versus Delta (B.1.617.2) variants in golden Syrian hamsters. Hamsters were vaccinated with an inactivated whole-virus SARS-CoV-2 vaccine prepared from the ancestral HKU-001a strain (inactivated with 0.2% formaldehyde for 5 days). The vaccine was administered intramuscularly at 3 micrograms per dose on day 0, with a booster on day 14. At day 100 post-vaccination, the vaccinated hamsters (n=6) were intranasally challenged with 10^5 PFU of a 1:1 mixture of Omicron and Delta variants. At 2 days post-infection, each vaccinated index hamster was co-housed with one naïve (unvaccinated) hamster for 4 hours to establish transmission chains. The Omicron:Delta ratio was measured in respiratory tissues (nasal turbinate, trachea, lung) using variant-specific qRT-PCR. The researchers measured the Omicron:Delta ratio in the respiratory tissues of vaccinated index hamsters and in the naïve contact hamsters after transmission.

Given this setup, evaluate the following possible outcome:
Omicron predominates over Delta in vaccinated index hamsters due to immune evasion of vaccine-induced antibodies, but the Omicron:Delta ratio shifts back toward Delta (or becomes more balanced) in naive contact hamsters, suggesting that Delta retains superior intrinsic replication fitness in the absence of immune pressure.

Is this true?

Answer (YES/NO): NO